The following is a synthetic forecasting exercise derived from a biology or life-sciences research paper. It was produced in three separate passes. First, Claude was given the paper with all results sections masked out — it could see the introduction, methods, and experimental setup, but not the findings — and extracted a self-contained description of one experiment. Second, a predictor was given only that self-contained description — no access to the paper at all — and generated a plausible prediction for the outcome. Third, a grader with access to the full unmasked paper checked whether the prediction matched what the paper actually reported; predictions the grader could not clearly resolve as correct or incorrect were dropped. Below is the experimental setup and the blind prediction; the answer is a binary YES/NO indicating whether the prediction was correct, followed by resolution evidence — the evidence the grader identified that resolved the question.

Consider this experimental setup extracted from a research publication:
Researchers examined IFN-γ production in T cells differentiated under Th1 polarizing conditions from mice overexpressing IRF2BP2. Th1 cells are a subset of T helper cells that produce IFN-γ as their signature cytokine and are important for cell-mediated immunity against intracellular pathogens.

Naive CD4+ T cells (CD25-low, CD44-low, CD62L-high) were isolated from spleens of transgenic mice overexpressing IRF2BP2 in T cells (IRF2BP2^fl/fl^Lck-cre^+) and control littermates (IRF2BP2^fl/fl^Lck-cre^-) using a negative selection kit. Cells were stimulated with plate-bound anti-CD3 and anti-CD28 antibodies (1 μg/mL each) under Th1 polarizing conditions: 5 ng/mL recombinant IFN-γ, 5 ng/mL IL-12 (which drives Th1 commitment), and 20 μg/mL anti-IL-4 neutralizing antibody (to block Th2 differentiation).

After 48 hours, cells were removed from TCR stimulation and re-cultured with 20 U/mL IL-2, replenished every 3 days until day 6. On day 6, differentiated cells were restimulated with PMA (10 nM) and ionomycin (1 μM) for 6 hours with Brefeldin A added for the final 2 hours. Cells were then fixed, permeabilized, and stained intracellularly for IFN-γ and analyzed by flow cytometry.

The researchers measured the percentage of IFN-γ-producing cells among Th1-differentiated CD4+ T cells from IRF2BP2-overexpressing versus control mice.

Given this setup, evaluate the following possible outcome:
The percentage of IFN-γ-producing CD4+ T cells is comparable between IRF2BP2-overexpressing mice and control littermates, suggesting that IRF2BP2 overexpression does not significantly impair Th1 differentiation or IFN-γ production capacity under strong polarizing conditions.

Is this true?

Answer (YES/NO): NO